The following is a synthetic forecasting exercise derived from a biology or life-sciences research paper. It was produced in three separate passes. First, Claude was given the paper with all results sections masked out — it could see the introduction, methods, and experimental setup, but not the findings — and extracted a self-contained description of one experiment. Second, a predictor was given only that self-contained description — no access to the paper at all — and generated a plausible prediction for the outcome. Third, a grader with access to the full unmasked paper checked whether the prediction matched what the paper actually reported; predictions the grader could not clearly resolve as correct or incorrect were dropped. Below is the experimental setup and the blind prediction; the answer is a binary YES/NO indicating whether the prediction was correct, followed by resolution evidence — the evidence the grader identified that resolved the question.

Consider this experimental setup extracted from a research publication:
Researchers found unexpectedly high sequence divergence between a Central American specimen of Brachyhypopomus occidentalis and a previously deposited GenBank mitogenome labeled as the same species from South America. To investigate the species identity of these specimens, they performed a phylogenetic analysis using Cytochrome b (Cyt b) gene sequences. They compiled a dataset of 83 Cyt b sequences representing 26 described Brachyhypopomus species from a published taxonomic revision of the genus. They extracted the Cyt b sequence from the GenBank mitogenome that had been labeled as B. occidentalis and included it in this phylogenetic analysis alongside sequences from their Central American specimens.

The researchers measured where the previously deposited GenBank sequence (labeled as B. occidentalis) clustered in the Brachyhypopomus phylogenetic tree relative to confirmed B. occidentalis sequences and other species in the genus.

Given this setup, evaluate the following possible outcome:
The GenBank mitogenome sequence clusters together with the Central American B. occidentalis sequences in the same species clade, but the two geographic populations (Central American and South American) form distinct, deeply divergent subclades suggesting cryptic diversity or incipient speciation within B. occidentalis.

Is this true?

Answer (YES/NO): NO